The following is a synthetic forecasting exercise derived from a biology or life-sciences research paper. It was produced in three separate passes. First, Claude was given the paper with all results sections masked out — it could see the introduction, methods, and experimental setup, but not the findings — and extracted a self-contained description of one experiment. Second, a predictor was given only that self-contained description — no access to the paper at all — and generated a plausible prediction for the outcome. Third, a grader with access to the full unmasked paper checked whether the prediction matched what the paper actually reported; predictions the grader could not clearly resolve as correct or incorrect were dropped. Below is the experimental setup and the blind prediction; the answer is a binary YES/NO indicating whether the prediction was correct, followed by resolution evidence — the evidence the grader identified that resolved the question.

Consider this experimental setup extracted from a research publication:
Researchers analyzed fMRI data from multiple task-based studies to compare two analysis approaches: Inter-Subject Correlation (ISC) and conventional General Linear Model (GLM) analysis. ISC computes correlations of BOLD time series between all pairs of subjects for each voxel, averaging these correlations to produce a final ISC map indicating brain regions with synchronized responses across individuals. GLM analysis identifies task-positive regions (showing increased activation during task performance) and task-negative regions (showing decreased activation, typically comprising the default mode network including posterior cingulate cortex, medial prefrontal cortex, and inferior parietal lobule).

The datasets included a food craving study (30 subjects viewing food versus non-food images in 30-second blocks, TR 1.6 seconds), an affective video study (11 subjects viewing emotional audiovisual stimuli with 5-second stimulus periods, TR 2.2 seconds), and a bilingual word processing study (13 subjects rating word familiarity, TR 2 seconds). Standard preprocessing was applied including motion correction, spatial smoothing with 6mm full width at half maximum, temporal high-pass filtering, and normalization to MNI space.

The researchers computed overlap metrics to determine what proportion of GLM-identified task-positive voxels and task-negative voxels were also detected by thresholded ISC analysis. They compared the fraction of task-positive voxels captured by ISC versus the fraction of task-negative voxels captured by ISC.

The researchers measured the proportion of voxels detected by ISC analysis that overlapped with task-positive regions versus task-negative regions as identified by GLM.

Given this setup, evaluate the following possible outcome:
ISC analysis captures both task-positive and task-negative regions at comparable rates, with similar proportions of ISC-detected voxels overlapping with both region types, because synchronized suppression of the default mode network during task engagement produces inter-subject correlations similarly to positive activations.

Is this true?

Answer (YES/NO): NO